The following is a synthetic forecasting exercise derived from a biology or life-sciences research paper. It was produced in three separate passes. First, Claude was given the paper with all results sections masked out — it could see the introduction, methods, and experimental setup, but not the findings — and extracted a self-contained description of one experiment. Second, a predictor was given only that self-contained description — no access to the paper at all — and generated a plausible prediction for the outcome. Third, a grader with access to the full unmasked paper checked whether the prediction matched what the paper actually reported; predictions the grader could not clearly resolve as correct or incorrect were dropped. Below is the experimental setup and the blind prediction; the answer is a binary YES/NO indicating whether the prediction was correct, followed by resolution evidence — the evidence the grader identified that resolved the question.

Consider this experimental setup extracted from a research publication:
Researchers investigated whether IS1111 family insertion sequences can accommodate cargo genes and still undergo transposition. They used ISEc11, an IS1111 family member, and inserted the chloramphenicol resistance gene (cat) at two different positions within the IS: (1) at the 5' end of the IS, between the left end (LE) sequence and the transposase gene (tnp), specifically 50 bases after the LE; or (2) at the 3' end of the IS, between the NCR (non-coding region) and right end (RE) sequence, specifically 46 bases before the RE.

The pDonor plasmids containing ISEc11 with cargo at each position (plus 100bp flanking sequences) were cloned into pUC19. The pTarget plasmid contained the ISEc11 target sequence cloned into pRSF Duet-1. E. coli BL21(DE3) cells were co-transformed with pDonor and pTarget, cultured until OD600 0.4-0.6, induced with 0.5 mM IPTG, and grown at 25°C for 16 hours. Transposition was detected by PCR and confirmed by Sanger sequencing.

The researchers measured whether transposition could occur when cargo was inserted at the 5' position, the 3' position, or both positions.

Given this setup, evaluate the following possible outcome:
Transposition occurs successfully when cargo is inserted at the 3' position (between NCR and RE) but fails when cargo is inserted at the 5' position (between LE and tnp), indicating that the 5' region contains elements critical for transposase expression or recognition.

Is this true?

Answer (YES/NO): NO